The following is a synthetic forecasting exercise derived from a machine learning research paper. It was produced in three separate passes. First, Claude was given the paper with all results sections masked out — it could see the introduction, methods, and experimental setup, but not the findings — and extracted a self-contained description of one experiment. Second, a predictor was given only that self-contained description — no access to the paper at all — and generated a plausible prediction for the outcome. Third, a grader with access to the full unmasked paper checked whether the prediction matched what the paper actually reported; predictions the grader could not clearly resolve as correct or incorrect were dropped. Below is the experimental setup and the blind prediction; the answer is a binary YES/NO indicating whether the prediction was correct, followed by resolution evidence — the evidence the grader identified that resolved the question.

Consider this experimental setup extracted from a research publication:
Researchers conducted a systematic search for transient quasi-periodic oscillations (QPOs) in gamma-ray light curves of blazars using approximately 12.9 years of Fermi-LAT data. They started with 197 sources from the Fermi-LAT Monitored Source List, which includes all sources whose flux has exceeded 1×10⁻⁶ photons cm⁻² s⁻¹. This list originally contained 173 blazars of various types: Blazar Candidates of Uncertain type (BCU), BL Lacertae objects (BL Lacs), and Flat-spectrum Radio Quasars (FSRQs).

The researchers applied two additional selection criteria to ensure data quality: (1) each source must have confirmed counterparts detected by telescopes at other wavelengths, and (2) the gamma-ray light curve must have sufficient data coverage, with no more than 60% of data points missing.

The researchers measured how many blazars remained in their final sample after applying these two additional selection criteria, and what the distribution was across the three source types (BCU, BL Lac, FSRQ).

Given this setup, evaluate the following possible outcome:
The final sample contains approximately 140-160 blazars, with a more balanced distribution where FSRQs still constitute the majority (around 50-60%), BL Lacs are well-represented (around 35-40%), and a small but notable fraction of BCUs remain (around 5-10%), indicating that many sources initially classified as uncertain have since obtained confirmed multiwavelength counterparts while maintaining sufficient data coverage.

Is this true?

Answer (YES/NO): NO